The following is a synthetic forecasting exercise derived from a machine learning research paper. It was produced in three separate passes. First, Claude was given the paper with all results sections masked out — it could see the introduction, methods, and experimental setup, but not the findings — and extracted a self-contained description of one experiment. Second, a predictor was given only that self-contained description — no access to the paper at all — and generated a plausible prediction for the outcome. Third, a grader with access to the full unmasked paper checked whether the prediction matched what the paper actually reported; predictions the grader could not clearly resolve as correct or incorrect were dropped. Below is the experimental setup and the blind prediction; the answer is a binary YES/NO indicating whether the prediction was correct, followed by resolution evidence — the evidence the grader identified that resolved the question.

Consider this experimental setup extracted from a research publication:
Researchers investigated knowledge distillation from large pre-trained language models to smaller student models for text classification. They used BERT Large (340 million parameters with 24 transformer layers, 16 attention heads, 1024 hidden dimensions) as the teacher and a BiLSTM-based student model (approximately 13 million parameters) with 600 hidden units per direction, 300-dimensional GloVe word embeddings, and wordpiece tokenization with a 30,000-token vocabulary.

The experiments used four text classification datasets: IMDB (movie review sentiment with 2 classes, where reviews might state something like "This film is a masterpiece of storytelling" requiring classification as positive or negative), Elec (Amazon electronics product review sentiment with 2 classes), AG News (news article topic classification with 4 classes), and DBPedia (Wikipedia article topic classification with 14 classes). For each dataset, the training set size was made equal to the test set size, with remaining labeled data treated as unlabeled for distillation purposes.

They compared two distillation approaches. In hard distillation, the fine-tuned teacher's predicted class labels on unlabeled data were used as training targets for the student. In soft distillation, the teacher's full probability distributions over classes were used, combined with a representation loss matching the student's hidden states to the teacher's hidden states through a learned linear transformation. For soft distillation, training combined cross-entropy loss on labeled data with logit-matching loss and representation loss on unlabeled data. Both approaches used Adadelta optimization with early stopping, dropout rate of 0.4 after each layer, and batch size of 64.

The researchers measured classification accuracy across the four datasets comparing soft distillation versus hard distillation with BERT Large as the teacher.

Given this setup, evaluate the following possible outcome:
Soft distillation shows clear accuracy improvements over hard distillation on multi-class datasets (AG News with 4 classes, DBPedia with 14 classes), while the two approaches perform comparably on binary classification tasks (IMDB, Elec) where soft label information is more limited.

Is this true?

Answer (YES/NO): NO